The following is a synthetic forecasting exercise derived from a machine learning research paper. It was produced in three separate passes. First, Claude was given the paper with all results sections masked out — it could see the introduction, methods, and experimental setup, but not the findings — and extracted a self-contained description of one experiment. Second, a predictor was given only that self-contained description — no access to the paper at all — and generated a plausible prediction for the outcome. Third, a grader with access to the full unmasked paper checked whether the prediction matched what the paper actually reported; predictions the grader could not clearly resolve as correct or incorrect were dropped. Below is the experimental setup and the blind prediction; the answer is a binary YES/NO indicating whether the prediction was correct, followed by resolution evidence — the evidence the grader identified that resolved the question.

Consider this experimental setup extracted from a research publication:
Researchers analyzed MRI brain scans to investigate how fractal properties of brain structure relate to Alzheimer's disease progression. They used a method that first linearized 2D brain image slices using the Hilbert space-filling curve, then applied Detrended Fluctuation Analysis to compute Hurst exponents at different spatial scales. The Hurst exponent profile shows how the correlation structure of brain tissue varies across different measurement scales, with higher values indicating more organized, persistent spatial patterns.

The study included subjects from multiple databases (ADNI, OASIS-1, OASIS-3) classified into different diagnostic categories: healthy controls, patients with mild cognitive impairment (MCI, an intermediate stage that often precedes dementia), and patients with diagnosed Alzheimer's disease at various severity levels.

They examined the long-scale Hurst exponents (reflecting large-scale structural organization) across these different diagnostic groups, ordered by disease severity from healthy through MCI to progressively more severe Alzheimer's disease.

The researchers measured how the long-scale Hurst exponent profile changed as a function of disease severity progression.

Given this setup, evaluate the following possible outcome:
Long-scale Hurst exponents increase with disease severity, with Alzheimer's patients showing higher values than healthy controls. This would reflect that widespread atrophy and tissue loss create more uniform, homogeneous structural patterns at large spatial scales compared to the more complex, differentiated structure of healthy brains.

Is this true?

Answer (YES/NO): NO